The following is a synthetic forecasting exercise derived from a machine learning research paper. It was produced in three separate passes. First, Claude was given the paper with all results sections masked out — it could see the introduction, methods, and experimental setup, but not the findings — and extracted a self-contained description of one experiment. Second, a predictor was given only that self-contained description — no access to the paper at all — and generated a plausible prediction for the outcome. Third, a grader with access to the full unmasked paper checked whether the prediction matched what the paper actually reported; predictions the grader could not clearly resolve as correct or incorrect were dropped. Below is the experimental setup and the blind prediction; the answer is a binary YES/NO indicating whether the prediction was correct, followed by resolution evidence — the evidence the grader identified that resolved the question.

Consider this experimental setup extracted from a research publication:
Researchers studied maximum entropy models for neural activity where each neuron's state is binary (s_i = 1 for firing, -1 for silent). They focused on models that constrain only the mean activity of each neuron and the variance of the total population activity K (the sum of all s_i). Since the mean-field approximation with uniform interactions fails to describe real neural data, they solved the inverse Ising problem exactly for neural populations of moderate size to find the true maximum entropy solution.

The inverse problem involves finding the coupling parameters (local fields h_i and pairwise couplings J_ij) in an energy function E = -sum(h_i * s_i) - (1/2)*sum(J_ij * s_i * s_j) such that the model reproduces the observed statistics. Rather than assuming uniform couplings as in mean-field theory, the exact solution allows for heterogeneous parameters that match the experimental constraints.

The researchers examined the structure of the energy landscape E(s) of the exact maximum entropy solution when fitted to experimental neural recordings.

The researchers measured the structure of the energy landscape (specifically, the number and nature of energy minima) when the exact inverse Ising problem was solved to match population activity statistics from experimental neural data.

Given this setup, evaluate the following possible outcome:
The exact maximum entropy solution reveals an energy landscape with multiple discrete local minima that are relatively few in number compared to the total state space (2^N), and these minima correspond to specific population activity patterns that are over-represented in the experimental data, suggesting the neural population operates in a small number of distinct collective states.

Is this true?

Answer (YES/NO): NO